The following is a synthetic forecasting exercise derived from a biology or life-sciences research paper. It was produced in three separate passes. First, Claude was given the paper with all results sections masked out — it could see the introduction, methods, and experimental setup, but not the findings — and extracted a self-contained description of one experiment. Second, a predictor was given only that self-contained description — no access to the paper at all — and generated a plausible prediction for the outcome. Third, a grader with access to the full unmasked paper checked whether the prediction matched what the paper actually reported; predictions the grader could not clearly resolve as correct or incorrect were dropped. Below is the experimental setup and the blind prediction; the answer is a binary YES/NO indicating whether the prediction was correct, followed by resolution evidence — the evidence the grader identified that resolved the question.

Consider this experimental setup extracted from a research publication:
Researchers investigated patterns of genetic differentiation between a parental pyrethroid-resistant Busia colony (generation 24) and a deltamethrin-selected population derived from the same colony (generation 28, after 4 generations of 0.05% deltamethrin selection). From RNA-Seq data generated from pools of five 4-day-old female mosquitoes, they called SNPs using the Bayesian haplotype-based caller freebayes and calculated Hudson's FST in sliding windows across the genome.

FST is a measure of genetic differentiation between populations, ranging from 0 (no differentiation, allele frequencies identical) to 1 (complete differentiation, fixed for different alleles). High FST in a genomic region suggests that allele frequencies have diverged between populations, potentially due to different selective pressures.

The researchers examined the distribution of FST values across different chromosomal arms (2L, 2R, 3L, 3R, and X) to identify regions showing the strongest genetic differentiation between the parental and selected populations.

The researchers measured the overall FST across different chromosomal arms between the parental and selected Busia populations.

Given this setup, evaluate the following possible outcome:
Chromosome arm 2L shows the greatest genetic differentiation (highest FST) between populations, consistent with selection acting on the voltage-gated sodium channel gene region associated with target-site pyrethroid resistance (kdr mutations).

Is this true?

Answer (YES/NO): YES